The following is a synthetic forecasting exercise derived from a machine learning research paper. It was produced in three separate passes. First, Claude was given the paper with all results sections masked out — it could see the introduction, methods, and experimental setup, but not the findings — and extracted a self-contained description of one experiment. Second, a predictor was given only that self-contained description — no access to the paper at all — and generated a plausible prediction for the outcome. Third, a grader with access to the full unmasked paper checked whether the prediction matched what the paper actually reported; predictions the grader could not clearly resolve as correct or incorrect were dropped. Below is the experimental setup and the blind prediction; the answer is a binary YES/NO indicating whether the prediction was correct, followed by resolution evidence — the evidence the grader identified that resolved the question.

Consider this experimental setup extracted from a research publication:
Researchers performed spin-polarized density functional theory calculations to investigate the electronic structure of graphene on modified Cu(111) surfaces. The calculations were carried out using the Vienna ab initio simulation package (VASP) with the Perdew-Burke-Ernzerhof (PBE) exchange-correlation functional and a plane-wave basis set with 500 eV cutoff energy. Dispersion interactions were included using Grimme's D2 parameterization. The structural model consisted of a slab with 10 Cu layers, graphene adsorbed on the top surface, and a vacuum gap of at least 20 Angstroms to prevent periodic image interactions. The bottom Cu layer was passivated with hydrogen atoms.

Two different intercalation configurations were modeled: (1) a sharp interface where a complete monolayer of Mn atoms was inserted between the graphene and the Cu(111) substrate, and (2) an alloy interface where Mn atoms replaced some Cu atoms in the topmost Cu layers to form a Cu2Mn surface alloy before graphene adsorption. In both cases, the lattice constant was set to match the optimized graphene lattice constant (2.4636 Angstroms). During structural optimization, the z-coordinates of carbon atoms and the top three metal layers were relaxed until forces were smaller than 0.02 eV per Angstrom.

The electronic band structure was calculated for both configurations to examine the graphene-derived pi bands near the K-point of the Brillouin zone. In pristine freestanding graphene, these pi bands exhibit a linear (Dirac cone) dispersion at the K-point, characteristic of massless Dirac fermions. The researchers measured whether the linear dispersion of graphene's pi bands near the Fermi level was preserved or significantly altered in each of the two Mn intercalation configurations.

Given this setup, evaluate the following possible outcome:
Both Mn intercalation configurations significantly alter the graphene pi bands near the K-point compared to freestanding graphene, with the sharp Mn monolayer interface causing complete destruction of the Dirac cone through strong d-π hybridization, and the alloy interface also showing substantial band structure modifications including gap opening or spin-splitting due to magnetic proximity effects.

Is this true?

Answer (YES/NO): NO